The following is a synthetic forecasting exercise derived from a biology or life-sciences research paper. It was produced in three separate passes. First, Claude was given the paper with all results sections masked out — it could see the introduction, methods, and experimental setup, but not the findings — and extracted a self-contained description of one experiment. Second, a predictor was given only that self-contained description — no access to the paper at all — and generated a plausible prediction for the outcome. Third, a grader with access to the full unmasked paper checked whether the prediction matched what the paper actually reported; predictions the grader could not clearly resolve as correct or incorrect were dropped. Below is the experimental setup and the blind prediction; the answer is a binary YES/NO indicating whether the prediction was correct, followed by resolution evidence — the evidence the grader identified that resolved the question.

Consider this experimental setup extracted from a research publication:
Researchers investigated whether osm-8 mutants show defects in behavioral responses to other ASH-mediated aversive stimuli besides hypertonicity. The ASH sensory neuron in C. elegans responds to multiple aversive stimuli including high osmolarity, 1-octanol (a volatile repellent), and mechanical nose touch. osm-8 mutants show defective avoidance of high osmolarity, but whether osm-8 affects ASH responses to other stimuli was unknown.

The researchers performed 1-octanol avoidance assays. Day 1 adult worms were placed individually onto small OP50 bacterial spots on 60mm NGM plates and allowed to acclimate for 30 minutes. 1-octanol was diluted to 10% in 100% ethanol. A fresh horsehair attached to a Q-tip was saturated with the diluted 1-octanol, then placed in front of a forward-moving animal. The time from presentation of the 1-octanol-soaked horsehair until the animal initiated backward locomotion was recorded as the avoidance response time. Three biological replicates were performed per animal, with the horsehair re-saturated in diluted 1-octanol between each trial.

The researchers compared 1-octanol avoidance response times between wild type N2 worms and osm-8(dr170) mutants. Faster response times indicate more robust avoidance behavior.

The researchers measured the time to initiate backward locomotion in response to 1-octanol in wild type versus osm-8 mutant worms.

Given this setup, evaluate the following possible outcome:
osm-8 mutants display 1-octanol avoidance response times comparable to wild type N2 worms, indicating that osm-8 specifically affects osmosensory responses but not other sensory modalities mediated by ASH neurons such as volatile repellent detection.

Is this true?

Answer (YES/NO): YES